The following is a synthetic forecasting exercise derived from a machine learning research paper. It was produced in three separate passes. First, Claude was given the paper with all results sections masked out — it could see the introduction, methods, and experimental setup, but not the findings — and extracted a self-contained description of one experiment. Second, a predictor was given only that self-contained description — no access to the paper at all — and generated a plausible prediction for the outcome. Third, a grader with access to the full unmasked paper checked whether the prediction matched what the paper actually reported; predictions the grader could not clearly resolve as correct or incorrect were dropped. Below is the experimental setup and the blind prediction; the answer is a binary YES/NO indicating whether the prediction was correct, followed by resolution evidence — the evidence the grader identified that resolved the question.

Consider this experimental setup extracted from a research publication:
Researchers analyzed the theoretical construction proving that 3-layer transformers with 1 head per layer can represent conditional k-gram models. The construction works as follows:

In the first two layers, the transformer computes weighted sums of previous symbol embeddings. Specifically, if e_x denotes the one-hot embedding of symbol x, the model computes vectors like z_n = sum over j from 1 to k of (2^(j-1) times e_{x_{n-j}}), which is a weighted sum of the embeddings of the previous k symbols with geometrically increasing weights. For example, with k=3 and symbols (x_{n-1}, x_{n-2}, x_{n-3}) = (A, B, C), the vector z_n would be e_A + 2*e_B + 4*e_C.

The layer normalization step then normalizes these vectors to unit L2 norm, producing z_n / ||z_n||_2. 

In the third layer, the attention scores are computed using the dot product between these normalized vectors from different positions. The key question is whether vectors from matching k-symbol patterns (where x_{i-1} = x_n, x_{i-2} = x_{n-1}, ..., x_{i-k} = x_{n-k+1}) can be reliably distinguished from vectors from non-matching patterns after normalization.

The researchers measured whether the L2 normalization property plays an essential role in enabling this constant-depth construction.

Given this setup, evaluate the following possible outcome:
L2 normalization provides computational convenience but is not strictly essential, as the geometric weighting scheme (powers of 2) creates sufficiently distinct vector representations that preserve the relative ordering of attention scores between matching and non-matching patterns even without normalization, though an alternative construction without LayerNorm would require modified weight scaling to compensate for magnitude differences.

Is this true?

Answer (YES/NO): NO